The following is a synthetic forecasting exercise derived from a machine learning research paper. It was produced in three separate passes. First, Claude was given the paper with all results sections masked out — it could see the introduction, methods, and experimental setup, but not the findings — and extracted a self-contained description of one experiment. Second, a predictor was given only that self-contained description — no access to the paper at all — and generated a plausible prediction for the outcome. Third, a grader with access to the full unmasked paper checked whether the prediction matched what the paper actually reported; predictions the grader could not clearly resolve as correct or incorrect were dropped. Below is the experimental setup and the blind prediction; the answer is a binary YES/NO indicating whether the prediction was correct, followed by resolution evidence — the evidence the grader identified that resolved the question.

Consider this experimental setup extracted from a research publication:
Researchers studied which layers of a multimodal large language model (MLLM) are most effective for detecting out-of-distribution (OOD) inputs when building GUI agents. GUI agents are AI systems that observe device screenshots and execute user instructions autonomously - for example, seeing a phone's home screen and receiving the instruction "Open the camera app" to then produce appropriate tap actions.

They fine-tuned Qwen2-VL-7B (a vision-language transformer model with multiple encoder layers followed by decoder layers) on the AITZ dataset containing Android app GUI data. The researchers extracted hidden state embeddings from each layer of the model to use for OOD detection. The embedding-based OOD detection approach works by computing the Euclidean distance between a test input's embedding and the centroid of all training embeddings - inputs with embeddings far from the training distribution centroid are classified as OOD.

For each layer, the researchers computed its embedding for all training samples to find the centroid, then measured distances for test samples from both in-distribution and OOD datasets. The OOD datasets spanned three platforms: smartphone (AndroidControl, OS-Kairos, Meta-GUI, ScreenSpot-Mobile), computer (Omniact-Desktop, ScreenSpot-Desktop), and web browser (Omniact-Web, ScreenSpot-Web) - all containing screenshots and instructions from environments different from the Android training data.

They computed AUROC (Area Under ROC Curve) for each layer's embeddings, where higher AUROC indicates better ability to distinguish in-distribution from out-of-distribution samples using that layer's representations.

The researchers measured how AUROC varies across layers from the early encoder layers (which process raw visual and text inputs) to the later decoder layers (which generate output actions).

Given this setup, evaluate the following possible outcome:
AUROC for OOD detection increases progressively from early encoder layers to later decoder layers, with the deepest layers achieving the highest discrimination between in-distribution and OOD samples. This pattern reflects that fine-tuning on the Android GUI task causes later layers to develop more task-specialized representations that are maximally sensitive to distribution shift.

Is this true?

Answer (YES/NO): NO